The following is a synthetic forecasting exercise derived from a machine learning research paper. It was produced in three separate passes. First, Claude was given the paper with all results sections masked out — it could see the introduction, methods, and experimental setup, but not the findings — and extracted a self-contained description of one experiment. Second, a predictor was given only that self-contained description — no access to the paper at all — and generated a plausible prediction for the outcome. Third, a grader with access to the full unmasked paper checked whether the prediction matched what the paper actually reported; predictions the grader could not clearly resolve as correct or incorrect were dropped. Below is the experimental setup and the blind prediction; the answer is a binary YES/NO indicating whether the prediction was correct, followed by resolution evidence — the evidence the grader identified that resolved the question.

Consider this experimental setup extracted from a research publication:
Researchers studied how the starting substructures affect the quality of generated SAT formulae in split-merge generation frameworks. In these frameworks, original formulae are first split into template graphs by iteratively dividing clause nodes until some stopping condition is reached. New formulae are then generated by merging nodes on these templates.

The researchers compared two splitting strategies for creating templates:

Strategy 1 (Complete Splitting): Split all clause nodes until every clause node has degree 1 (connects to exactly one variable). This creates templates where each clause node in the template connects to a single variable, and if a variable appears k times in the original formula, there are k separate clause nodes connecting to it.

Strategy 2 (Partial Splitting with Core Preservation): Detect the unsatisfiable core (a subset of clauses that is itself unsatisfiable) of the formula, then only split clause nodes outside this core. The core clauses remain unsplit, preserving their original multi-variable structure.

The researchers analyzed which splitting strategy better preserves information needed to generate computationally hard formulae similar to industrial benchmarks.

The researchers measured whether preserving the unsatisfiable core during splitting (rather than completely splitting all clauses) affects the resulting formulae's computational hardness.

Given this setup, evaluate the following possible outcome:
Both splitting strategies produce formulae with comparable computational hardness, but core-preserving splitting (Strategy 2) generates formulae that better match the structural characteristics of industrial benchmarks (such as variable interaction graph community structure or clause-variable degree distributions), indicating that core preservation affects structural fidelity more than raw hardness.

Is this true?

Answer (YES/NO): NO